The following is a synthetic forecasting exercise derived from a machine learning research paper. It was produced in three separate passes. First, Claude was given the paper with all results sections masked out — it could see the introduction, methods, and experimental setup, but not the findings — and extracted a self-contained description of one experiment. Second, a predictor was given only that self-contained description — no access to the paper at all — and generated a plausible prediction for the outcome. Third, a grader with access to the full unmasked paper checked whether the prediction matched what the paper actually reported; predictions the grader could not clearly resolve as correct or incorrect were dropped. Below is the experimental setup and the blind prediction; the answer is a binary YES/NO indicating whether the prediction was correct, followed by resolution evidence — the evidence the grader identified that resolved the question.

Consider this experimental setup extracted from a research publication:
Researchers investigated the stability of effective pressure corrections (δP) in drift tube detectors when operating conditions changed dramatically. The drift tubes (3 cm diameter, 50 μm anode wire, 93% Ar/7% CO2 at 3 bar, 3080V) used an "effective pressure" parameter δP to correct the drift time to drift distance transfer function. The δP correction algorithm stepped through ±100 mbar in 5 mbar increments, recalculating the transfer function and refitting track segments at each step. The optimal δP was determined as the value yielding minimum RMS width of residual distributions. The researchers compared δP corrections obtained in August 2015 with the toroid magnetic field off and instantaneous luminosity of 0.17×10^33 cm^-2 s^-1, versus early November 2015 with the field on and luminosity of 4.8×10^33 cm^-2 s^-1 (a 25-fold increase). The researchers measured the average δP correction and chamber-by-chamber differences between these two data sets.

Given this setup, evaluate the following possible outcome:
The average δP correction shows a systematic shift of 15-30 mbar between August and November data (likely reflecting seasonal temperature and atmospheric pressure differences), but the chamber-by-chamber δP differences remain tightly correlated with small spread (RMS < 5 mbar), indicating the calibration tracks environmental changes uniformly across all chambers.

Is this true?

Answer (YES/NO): NO